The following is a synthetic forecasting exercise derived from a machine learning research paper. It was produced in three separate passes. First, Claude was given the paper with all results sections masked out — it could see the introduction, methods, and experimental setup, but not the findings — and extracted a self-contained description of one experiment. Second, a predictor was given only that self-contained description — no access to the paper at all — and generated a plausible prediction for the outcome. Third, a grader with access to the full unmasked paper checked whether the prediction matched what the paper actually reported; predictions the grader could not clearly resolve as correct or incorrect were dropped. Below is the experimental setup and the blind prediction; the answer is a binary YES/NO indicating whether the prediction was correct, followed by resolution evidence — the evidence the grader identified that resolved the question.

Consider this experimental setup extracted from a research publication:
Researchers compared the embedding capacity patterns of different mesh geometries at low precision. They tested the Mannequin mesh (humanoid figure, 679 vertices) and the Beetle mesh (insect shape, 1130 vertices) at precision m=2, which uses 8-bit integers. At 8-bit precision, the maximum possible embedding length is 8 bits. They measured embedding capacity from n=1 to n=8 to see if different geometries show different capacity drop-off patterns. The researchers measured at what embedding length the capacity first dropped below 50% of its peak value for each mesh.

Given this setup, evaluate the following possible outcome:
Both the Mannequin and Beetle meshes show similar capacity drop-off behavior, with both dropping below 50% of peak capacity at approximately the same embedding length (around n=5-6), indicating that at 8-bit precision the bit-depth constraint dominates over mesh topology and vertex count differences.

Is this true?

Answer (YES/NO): YES